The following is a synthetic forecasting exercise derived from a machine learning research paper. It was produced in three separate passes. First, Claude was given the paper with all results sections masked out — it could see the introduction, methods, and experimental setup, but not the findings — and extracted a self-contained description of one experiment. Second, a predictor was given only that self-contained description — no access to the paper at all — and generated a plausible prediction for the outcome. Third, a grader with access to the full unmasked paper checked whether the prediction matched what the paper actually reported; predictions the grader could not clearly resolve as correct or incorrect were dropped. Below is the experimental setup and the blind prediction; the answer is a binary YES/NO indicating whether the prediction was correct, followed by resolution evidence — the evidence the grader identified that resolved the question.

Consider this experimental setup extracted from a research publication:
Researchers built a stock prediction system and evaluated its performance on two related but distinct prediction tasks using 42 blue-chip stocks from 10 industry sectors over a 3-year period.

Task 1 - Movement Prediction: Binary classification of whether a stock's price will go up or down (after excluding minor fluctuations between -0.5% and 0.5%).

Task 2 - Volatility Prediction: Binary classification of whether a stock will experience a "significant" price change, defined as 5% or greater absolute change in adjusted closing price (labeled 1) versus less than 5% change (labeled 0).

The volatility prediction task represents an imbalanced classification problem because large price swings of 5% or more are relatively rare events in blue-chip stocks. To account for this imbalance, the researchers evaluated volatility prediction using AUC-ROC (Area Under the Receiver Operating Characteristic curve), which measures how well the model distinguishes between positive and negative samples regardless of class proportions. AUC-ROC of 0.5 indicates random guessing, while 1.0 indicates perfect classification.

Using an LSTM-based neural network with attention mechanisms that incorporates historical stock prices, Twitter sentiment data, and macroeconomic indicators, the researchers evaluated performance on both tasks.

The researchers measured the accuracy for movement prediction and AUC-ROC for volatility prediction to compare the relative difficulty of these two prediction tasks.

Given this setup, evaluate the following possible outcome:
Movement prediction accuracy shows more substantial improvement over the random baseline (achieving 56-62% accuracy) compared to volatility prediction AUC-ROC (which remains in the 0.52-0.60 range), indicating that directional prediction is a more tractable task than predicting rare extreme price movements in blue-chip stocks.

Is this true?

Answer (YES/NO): NO